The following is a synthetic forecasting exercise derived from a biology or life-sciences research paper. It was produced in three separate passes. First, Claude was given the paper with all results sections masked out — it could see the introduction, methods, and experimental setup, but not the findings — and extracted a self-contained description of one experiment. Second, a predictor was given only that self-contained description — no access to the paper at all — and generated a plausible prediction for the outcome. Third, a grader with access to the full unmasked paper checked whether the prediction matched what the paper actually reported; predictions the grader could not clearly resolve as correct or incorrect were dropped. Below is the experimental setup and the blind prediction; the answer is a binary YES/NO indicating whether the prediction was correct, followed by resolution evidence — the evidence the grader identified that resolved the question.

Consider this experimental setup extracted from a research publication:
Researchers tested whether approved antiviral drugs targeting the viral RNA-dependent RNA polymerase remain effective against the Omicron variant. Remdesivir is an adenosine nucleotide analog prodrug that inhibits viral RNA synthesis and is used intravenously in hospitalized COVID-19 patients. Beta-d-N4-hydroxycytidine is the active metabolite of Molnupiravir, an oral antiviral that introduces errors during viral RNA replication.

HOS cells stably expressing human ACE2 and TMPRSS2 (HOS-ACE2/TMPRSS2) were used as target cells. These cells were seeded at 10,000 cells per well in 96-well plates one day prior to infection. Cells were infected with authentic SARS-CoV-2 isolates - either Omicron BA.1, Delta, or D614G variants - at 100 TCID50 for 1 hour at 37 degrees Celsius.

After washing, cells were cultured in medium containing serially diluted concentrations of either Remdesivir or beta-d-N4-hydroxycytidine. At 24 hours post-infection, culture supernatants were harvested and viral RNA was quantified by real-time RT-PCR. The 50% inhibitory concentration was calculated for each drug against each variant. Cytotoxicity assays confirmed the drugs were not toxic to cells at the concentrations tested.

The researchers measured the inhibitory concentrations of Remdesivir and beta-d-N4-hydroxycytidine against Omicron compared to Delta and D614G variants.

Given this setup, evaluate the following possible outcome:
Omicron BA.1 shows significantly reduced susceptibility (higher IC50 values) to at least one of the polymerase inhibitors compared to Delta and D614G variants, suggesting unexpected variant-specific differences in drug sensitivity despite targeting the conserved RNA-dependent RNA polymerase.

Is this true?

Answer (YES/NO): NO